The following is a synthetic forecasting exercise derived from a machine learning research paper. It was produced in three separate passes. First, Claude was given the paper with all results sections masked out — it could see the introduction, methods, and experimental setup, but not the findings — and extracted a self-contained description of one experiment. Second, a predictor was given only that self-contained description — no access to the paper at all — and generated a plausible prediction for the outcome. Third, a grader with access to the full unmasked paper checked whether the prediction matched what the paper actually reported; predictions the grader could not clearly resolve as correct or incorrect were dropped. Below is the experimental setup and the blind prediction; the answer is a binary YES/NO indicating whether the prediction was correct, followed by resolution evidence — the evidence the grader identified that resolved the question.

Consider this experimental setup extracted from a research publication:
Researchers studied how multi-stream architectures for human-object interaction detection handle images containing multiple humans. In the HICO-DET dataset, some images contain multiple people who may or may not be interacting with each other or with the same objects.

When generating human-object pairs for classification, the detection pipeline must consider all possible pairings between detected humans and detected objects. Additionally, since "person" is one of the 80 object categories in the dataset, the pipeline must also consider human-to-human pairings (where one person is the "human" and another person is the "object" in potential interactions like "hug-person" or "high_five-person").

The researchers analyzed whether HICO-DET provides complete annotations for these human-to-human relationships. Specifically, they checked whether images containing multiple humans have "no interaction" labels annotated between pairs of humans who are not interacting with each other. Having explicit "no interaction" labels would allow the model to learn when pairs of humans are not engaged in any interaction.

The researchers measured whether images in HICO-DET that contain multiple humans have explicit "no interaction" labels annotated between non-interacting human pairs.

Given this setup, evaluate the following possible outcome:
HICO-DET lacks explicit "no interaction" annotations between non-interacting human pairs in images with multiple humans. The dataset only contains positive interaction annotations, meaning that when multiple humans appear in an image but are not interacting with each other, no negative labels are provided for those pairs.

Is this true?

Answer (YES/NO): YES